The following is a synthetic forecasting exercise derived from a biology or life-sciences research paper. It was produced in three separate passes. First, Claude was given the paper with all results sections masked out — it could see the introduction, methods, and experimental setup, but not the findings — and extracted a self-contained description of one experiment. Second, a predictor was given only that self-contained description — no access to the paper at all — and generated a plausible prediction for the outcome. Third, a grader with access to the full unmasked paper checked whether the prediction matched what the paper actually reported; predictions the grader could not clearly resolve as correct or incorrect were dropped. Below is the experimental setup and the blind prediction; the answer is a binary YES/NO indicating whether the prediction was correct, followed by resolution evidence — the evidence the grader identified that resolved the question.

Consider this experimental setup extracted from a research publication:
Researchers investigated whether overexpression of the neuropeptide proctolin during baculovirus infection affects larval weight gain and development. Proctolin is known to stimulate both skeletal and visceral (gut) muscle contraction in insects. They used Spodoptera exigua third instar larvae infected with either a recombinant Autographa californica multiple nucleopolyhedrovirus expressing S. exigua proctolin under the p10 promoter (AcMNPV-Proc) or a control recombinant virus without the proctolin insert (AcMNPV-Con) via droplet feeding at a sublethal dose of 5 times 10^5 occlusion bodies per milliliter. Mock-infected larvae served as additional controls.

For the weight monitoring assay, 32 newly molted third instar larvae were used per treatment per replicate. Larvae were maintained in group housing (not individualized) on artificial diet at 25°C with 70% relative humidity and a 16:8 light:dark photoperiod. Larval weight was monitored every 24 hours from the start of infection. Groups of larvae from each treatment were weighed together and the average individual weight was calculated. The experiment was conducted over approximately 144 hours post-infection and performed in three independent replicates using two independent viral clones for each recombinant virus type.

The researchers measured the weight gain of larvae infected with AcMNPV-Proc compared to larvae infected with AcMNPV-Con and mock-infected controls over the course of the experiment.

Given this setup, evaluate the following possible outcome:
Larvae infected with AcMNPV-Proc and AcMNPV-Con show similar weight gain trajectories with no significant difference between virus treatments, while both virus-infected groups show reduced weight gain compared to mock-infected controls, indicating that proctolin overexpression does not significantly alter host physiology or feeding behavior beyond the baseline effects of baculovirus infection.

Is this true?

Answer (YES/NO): NO